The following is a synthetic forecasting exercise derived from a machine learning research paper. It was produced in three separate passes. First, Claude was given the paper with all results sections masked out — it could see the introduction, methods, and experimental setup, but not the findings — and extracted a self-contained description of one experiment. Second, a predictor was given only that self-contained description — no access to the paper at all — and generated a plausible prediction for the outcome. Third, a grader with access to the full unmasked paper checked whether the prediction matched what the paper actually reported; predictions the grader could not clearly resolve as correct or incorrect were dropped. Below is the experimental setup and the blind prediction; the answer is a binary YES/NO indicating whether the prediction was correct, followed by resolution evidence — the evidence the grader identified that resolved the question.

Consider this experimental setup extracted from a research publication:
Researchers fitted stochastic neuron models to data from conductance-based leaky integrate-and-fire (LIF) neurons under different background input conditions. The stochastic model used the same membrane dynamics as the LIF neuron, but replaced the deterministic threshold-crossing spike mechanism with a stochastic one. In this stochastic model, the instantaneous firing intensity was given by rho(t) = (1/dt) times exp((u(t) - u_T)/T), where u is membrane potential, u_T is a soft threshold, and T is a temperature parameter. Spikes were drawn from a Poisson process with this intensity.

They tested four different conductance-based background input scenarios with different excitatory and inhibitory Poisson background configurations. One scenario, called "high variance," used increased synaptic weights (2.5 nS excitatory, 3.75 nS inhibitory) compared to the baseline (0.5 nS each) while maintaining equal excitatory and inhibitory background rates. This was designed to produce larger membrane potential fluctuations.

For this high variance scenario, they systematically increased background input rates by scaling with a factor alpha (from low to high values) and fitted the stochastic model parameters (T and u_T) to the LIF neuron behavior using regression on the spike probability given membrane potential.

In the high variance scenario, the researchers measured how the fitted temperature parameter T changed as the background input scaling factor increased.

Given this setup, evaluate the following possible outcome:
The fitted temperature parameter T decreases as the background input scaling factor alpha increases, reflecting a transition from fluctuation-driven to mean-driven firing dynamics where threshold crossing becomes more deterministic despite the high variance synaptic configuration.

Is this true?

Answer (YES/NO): NO